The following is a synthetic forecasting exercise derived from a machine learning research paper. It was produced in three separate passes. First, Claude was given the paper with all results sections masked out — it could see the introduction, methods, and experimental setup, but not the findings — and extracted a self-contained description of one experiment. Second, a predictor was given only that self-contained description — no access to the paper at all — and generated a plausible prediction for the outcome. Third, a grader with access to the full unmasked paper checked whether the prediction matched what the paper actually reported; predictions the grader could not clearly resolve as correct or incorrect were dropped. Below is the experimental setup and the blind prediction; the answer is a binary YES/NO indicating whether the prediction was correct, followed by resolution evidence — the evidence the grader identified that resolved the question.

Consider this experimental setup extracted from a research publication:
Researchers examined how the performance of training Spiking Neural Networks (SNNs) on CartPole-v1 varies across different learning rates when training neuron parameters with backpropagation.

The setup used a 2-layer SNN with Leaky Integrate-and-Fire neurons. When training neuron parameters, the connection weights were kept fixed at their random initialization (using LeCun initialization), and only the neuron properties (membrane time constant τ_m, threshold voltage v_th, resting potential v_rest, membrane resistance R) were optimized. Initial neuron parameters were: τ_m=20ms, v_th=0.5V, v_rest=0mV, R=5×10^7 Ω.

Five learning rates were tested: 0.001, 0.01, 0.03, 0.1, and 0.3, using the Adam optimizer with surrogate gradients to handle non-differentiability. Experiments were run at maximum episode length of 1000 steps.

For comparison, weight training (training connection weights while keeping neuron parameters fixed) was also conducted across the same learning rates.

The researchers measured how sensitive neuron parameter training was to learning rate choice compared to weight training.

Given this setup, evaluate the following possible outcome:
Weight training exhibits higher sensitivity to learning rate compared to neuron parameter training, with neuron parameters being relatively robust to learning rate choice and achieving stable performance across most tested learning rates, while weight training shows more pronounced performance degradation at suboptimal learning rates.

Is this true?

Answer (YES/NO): YES